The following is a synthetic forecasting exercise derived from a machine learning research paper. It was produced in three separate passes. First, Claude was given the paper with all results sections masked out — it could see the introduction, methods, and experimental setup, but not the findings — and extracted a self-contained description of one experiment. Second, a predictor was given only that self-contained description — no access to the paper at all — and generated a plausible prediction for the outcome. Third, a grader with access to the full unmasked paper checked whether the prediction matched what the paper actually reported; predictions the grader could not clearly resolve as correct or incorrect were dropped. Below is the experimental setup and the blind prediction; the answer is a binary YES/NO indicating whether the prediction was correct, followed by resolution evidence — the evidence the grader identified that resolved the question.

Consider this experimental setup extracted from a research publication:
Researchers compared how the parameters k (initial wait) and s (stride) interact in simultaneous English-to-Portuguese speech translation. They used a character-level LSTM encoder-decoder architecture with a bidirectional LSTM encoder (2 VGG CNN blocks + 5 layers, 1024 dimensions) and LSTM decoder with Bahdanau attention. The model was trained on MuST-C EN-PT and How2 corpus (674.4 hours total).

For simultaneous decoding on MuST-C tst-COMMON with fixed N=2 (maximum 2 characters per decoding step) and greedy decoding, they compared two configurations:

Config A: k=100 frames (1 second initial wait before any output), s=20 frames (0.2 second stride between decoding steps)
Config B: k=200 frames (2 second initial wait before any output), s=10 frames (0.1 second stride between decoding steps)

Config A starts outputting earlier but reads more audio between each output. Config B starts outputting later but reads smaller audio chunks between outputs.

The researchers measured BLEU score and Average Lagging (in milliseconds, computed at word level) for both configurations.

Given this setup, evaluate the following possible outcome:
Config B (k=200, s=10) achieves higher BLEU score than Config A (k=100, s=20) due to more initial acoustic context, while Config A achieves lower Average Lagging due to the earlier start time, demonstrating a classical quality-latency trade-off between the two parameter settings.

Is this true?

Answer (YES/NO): NO